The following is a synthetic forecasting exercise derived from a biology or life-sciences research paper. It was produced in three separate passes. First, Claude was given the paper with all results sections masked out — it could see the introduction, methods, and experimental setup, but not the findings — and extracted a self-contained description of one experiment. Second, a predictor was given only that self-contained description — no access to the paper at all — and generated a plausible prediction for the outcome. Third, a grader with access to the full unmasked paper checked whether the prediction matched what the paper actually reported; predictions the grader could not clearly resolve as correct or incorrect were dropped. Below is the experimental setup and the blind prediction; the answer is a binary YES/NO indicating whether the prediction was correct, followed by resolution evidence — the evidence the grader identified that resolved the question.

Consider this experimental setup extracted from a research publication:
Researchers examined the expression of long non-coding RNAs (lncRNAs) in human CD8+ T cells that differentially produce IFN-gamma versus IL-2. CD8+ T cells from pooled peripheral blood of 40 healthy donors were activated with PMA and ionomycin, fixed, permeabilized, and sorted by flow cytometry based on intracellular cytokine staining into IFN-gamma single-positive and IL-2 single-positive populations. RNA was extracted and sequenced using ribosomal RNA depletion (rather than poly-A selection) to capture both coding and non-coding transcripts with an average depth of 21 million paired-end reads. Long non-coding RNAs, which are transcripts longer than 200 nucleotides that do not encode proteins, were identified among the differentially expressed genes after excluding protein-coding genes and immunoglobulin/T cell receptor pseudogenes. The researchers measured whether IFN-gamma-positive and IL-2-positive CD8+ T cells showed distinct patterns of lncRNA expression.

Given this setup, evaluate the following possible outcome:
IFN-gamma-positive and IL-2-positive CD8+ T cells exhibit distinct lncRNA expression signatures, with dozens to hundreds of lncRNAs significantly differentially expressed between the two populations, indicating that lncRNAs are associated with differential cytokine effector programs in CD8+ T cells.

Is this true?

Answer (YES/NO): YES